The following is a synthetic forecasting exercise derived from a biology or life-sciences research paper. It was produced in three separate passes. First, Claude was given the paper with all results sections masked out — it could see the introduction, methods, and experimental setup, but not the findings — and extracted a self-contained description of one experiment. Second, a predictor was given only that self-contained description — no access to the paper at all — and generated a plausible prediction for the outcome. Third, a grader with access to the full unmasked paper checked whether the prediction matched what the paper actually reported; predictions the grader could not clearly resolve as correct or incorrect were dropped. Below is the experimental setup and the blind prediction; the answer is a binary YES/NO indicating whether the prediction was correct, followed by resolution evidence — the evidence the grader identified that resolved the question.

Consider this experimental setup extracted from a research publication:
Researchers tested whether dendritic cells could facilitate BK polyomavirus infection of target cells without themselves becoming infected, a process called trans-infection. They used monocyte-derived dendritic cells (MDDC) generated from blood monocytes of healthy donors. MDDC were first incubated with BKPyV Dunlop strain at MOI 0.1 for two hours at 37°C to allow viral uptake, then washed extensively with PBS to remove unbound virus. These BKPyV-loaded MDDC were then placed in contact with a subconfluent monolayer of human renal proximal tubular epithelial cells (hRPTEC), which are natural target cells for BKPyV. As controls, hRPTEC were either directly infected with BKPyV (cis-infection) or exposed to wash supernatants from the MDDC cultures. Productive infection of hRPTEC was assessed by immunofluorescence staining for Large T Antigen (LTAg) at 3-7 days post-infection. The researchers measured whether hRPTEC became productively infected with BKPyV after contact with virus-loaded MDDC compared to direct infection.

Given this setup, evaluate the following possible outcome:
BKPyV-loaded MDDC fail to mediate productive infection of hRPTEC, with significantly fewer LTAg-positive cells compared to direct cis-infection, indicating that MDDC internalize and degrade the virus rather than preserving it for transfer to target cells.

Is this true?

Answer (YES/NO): NO